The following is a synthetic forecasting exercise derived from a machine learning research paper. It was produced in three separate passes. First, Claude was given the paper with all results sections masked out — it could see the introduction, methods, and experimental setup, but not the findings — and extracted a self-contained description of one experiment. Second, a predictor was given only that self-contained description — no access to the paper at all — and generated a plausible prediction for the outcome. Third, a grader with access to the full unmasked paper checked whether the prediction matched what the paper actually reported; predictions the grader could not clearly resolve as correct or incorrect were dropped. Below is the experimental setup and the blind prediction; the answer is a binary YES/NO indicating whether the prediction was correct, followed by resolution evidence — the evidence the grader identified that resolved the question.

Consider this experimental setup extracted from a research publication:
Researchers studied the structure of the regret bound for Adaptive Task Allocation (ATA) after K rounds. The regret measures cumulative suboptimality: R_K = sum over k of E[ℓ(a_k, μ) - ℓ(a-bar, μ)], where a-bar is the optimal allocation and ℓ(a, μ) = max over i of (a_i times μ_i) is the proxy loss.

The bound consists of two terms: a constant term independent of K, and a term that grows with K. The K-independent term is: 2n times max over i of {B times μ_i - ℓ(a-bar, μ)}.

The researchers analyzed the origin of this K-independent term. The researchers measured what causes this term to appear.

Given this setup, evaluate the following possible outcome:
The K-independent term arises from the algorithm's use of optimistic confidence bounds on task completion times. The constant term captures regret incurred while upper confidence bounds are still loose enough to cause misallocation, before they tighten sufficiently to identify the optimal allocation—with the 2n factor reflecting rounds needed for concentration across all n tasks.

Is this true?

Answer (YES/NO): NO